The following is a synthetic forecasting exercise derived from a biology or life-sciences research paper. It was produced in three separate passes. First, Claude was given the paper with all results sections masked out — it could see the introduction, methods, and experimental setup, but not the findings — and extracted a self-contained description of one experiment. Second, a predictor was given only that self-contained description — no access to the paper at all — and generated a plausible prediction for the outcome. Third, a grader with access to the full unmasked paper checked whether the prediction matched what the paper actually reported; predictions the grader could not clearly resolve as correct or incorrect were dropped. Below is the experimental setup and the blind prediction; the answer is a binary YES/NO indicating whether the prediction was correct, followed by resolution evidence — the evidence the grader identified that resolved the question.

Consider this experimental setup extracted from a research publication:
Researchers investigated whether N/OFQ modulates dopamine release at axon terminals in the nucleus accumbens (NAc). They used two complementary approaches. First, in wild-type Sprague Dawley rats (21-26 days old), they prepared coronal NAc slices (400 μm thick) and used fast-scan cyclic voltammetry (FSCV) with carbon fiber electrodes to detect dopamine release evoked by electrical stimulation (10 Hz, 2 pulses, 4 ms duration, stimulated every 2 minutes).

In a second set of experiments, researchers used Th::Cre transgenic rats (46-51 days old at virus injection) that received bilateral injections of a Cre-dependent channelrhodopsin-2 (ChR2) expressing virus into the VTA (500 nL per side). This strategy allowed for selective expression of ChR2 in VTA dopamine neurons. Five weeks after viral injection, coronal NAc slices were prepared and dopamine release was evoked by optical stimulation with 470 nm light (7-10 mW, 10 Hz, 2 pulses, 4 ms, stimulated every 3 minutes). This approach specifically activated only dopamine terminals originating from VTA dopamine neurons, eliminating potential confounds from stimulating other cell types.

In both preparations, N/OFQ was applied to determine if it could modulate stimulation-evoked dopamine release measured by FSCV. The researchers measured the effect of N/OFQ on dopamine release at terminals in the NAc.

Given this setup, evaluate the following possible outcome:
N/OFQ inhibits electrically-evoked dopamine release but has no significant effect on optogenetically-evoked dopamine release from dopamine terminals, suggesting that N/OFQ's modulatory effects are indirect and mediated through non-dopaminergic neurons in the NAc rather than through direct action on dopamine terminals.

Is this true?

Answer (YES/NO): NO